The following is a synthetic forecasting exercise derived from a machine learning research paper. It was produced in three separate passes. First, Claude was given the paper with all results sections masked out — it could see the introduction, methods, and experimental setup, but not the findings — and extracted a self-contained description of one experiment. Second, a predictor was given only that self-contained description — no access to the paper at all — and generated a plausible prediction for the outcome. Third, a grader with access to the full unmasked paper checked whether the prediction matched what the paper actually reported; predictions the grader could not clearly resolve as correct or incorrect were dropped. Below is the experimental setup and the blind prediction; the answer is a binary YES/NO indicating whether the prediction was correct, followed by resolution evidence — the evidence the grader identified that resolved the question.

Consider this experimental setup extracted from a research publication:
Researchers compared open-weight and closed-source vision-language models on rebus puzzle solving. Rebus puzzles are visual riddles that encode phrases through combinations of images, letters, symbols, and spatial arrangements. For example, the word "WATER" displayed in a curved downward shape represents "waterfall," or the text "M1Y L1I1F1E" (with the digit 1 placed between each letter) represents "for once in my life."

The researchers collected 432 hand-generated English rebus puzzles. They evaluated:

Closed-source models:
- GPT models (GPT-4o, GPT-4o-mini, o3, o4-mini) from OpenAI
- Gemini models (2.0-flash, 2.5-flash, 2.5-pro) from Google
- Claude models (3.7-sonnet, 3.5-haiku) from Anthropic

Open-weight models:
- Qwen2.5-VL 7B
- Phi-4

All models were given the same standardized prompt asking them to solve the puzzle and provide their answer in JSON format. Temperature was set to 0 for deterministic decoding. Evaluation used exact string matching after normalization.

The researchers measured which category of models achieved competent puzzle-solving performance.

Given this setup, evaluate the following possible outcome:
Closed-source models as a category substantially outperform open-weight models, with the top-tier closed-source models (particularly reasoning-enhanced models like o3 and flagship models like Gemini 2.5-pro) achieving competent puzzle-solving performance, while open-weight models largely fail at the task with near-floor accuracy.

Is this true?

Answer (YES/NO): YES